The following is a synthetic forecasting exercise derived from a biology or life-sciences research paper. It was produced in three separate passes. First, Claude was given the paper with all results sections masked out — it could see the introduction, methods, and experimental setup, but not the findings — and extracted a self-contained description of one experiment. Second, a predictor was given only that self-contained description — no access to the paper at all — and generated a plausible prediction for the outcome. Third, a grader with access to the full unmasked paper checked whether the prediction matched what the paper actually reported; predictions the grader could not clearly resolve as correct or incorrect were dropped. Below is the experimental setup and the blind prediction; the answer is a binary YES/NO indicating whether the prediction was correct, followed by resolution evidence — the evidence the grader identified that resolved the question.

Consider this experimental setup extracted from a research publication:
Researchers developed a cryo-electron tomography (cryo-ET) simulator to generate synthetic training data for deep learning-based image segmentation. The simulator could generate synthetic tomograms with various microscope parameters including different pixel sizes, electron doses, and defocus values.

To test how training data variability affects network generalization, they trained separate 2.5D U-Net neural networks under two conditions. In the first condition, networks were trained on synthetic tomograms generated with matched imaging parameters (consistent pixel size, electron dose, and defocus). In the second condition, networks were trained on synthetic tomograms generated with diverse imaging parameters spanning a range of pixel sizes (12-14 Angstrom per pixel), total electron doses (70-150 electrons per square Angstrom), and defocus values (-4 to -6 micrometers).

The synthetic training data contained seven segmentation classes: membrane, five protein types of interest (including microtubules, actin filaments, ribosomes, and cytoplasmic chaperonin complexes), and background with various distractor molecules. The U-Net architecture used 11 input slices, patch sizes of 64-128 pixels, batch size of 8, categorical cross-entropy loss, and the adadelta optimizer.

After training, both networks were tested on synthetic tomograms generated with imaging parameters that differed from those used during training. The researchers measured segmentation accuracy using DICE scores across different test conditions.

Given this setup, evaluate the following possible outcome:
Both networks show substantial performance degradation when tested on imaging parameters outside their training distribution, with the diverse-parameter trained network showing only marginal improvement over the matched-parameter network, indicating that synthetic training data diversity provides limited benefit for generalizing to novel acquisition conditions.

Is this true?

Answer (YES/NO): NO